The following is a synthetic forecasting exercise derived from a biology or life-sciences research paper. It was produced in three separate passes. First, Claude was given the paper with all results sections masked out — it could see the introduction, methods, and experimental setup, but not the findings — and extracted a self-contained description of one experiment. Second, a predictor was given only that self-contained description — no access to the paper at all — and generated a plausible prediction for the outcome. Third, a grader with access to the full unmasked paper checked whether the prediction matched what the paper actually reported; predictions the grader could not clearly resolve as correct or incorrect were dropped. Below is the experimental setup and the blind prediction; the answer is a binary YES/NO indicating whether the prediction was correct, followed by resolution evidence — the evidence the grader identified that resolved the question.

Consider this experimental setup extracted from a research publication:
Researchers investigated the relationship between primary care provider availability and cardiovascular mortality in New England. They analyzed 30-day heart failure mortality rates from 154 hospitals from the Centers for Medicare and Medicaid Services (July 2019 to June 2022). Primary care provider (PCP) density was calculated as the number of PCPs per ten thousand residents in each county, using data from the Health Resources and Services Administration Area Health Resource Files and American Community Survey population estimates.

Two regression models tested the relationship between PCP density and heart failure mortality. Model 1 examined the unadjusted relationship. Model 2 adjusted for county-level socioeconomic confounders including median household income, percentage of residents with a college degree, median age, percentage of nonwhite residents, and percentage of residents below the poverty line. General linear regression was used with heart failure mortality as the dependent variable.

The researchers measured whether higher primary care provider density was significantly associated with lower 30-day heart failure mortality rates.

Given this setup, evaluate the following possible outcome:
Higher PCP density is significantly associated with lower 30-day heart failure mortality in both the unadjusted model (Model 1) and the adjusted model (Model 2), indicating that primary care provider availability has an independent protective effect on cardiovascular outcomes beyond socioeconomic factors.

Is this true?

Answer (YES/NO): NO